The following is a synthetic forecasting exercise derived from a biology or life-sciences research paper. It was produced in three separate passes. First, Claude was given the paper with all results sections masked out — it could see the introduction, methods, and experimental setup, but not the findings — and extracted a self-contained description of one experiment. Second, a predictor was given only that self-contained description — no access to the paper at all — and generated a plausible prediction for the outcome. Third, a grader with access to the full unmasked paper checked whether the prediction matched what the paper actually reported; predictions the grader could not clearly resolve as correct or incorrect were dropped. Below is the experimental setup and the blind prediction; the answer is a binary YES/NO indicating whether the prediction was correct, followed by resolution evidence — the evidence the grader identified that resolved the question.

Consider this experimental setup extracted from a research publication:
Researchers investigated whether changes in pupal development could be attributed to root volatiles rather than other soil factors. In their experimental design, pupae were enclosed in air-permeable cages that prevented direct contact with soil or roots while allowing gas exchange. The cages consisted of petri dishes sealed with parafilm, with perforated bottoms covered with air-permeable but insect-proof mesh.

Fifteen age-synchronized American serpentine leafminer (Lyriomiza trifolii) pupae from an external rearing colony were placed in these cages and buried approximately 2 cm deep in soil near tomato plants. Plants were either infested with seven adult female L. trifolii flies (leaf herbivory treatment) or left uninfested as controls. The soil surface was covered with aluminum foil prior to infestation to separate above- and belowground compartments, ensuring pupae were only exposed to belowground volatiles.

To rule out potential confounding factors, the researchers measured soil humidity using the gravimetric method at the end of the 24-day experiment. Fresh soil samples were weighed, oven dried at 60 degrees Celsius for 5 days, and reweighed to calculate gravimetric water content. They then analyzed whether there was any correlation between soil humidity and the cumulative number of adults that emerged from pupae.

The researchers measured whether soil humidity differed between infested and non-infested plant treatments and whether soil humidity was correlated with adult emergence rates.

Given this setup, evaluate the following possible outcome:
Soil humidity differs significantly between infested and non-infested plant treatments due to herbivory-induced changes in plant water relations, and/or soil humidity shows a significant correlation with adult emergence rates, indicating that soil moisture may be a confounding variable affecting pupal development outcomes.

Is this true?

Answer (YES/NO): NO